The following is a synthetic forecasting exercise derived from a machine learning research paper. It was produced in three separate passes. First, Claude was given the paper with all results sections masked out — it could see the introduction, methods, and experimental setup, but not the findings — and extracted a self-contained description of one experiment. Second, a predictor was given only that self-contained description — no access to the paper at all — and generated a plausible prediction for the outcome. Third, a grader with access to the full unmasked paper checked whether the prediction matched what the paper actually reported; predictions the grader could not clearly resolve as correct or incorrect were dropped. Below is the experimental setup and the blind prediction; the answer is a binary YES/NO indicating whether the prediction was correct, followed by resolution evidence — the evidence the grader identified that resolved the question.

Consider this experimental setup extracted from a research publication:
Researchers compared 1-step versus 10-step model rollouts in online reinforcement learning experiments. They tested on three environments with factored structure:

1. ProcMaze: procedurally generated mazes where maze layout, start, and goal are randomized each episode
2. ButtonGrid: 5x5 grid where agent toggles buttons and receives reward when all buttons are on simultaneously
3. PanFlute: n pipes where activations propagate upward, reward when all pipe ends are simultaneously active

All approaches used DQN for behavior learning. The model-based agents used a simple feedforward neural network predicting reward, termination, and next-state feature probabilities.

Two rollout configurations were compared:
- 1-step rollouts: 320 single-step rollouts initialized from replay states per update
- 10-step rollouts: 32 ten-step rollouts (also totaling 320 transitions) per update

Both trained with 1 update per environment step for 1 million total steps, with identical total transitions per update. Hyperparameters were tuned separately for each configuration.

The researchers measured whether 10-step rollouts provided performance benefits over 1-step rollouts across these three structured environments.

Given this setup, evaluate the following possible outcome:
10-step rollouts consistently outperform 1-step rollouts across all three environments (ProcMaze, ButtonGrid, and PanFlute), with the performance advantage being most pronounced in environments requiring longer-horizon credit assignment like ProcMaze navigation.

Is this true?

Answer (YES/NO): NO